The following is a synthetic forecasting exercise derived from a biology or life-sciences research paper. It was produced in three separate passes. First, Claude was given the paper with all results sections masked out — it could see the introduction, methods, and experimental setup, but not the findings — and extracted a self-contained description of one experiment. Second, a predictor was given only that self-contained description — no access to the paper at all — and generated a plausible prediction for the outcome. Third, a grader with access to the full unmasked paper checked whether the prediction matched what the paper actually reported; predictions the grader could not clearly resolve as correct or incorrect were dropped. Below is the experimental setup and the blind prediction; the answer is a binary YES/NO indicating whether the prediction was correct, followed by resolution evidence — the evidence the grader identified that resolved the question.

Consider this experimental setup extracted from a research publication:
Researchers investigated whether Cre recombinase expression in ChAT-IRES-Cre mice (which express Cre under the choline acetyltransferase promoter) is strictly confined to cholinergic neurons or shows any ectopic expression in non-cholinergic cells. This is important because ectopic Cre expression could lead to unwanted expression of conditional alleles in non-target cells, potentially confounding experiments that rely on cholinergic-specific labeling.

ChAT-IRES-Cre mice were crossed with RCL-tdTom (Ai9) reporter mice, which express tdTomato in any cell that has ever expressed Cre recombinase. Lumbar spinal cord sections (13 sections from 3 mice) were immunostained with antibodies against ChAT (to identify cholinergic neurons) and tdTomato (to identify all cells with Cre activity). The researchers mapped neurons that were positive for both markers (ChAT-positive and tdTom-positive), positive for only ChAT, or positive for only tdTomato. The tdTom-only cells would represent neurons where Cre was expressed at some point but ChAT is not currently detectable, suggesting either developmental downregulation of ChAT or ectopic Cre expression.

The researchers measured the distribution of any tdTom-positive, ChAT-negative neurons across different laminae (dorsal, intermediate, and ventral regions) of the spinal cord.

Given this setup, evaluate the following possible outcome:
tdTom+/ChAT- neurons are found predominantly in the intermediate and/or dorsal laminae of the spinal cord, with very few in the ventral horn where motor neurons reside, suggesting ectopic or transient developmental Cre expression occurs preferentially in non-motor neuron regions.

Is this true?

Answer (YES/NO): YES